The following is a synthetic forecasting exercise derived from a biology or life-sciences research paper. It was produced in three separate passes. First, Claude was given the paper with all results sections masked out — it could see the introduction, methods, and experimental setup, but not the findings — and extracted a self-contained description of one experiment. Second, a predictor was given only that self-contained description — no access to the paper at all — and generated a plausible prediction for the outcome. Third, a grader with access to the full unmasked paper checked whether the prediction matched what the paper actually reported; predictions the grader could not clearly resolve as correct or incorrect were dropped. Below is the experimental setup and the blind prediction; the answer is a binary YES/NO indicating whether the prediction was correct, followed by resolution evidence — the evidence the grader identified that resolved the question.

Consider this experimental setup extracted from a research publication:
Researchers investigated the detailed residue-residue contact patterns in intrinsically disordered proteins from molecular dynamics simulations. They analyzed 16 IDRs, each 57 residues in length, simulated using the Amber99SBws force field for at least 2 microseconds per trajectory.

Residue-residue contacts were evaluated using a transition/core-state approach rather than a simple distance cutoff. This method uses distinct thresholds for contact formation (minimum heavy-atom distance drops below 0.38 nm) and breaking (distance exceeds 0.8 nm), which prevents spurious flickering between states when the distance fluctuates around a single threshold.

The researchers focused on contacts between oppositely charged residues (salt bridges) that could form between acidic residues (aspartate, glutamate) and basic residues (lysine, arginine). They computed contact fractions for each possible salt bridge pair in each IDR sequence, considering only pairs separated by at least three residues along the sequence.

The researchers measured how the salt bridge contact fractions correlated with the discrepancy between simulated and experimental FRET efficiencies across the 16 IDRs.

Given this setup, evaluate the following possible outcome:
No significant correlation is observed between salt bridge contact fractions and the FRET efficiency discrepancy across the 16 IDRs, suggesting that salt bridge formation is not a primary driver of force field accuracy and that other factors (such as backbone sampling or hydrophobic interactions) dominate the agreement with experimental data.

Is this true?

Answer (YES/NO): NO